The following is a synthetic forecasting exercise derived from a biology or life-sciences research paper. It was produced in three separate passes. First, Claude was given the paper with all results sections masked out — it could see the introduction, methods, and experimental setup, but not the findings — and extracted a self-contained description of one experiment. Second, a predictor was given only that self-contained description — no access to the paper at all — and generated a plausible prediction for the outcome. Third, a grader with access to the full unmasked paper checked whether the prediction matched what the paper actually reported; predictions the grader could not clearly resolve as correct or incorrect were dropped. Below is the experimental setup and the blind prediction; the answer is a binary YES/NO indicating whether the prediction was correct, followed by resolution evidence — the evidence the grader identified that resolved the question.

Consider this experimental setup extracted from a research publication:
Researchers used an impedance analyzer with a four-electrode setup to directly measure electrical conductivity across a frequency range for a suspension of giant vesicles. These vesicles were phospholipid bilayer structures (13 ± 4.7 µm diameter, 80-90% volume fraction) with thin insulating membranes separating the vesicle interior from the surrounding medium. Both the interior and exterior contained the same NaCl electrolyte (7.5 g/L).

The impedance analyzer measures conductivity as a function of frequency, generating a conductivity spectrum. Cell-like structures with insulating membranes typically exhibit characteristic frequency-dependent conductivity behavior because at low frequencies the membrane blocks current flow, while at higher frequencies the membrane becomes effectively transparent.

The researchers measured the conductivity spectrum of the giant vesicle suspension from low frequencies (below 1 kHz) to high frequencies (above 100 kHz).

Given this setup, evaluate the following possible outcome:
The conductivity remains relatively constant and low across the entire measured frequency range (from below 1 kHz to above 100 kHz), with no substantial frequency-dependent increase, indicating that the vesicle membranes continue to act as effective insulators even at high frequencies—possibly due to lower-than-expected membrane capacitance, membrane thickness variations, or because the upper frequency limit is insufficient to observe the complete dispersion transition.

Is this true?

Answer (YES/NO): NO